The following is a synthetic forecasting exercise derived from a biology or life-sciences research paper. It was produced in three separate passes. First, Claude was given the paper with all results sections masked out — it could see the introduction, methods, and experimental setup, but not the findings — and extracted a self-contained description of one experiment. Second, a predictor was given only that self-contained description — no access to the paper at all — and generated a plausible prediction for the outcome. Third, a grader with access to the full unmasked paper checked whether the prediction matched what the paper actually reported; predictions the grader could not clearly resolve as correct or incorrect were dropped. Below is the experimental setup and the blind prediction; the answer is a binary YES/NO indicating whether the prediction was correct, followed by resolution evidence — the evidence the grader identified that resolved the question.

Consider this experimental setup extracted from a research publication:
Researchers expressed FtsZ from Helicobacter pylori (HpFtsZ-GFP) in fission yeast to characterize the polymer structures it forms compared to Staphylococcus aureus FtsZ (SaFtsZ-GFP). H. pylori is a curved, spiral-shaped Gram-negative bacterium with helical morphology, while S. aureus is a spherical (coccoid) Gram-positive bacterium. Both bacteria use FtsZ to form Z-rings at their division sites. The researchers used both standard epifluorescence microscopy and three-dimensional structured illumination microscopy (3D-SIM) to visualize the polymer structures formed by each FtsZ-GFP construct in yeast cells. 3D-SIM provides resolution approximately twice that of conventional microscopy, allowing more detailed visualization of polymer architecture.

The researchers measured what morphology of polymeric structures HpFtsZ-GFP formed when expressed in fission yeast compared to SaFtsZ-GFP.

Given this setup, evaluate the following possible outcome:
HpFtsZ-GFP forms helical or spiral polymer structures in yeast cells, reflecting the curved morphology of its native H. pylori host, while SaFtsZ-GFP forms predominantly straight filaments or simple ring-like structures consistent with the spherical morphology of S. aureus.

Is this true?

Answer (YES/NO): YES